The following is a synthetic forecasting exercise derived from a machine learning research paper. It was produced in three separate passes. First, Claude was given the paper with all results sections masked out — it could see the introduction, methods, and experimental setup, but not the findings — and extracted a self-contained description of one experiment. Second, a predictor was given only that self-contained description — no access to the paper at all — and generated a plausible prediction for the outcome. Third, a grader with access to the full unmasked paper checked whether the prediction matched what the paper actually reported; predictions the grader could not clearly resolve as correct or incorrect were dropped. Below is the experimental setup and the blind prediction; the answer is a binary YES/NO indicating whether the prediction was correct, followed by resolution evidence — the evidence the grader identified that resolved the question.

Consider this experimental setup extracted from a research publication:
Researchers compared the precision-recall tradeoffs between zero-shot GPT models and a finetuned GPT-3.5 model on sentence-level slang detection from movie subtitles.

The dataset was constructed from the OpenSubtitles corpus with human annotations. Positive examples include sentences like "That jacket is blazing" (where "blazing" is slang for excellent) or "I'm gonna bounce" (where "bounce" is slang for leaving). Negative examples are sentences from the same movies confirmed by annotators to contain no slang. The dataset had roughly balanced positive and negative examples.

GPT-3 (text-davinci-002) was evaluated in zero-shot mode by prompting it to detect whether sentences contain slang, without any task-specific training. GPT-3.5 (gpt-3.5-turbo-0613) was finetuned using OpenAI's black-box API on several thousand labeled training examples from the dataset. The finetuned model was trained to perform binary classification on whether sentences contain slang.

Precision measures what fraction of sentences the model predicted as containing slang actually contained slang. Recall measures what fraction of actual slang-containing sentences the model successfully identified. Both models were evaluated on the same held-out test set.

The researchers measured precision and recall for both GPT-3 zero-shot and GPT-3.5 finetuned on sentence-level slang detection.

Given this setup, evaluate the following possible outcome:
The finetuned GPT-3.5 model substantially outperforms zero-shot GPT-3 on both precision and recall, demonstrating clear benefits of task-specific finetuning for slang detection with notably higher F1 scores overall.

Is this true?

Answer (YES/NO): NO